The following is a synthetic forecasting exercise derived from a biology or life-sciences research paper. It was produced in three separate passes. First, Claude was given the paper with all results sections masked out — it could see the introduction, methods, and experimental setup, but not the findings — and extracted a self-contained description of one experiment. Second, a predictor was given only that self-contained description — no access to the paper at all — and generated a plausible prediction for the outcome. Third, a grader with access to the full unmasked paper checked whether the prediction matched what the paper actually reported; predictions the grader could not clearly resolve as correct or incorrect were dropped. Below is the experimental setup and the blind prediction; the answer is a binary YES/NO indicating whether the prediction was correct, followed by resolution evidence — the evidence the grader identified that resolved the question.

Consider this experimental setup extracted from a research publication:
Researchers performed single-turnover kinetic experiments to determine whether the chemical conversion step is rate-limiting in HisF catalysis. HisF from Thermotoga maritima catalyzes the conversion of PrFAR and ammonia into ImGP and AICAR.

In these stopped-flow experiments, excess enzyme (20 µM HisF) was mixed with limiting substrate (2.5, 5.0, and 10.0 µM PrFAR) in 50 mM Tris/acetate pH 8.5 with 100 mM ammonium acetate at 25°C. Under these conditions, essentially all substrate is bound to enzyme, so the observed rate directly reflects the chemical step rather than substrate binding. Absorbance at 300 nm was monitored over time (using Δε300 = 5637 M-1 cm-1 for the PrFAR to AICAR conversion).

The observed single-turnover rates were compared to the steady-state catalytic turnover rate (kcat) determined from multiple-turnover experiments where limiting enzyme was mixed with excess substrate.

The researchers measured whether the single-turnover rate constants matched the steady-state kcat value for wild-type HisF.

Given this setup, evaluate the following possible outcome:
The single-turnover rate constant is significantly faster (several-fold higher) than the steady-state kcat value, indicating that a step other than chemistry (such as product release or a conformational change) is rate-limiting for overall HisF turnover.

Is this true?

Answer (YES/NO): NO